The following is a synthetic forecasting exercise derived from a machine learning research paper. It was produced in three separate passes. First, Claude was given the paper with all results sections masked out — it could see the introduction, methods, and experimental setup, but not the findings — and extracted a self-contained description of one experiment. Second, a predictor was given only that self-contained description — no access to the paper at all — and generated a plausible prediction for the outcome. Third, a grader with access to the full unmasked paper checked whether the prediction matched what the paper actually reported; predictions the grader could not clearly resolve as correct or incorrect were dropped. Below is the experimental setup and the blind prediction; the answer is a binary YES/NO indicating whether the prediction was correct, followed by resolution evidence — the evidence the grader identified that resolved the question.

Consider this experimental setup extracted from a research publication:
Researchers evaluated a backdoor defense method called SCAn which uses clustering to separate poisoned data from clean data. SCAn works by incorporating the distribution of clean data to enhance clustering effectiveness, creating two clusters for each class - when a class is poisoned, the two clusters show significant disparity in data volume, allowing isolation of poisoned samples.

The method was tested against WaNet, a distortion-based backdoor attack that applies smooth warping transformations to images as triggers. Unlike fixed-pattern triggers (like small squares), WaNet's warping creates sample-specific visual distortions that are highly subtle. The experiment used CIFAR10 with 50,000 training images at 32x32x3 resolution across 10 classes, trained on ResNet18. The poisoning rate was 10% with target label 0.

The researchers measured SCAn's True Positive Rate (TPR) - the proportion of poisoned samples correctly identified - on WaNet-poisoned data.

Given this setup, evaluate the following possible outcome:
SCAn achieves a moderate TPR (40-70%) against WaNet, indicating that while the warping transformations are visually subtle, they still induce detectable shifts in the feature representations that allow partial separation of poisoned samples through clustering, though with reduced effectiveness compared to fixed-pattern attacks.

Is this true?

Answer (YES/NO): YES